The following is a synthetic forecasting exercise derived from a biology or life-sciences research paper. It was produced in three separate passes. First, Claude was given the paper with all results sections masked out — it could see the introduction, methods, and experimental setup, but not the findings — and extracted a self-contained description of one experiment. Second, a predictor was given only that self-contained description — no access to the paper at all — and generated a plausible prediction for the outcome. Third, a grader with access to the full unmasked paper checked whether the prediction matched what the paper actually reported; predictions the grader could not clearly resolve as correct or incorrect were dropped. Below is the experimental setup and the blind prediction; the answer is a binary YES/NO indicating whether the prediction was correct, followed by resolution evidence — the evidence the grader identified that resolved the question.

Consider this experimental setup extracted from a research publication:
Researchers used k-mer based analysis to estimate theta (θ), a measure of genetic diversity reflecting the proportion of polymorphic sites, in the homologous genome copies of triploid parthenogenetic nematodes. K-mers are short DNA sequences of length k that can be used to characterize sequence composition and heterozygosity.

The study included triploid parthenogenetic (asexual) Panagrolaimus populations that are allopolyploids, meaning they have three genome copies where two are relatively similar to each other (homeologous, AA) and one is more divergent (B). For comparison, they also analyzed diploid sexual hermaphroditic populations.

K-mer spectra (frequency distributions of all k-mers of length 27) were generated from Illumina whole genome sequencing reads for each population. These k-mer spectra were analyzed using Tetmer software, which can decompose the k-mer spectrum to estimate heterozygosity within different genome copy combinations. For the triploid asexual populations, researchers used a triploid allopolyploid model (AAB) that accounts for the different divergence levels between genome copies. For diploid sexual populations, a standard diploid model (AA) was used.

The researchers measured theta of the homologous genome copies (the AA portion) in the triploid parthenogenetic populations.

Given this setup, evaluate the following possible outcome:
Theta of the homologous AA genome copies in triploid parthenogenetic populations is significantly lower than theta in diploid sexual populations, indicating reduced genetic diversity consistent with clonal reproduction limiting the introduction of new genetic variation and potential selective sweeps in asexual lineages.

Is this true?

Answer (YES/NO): NO